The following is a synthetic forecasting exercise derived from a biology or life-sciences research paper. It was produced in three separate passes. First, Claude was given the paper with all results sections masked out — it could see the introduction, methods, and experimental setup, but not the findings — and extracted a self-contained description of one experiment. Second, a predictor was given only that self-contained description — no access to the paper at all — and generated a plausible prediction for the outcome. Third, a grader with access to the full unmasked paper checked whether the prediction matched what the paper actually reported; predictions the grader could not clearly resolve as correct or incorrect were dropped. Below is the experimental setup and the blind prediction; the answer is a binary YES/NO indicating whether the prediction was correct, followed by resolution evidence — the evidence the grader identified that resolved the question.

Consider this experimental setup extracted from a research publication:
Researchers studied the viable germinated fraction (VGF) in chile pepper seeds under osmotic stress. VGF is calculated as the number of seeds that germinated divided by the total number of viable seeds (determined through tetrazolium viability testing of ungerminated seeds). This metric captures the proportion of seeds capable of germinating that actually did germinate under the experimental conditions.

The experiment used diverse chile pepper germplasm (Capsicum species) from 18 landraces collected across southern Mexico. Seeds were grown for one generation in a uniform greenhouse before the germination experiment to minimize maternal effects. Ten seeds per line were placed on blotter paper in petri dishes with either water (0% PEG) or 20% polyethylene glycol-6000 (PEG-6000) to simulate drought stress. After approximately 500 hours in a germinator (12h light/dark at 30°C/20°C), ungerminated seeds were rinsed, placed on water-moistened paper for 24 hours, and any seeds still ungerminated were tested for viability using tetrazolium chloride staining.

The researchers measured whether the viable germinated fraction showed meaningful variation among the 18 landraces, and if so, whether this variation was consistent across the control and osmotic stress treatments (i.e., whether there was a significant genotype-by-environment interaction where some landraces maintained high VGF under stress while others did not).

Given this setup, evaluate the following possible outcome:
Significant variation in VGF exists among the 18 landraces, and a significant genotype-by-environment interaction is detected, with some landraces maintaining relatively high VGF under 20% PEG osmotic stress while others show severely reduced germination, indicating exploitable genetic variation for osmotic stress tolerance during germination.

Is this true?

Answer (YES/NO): YES